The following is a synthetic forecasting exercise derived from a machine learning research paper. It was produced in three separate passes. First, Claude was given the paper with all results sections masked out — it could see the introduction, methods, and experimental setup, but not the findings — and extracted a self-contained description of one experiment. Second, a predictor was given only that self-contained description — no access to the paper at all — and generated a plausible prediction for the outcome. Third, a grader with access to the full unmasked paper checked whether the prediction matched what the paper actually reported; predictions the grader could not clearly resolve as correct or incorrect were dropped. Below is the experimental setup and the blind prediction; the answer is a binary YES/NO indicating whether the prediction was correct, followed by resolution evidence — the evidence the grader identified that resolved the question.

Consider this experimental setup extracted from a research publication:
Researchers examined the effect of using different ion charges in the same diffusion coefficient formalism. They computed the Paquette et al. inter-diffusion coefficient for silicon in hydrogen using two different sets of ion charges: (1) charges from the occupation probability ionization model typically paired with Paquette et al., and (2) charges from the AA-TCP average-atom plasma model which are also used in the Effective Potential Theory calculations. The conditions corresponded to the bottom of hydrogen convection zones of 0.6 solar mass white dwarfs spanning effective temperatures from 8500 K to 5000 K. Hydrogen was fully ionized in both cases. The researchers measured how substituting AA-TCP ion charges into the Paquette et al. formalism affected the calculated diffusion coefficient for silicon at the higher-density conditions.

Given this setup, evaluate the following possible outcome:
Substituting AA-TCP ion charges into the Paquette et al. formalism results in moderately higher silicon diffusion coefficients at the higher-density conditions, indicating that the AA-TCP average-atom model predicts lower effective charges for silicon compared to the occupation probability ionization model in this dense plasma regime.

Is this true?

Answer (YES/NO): NO